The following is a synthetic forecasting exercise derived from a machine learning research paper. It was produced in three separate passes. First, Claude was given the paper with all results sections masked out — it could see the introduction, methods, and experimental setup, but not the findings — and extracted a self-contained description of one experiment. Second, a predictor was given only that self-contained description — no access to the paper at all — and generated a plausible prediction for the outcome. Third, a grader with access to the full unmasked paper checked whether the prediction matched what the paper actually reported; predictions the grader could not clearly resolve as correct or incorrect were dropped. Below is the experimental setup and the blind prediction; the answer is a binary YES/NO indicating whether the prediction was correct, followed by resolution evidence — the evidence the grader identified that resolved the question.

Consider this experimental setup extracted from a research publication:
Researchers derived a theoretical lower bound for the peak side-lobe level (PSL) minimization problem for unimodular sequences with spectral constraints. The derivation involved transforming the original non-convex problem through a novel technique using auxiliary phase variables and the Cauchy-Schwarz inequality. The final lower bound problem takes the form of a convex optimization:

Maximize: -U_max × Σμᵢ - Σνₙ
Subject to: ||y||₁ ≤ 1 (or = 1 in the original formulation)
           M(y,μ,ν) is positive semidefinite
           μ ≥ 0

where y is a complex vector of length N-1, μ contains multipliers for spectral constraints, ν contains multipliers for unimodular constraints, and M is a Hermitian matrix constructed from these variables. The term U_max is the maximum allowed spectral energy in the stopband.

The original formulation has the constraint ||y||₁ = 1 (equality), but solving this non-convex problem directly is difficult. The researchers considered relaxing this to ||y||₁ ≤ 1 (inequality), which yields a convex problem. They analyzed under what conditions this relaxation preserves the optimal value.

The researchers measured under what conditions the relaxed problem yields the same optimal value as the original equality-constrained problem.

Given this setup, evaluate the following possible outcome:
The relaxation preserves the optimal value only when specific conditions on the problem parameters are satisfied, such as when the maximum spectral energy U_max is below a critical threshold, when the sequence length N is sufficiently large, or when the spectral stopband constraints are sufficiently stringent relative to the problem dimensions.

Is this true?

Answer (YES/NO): NO